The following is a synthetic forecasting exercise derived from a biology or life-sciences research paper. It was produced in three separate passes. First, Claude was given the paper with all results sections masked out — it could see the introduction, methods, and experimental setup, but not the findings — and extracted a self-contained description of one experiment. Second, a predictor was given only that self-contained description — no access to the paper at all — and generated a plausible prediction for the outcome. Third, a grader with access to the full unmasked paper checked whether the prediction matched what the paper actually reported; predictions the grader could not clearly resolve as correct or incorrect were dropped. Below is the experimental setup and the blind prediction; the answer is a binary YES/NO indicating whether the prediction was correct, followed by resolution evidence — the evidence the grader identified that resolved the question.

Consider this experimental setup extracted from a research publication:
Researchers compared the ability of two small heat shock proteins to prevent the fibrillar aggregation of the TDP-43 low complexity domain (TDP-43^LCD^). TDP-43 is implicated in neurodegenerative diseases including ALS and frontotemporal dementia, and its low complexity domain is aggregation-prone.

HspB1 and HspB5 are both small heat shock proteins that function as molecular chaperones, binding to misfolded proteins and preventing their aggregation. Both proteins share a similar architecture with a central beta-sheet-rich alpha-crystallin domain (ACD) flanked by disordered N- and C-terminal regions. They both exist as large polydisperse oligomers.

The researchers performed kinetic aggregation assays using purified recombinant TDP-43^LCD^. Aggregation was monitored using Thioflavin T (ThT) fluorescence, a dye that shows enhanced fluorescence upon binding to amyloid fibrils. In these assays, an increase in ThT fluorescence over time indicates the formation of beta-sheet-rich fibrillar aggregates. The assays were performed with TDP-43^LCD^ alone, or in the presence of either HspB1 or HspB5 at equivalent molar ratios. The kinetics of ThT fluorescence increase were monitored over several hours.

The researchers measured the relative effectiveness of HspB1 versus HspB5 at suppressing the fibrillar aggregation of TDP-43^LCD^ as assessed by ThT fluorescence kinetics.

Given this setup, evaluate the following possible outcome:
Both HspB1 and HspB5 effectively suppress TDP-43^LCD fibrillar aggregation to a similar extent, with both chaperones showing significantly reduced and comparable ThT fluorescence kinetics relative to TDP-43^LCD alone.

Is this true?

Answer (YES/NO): NO